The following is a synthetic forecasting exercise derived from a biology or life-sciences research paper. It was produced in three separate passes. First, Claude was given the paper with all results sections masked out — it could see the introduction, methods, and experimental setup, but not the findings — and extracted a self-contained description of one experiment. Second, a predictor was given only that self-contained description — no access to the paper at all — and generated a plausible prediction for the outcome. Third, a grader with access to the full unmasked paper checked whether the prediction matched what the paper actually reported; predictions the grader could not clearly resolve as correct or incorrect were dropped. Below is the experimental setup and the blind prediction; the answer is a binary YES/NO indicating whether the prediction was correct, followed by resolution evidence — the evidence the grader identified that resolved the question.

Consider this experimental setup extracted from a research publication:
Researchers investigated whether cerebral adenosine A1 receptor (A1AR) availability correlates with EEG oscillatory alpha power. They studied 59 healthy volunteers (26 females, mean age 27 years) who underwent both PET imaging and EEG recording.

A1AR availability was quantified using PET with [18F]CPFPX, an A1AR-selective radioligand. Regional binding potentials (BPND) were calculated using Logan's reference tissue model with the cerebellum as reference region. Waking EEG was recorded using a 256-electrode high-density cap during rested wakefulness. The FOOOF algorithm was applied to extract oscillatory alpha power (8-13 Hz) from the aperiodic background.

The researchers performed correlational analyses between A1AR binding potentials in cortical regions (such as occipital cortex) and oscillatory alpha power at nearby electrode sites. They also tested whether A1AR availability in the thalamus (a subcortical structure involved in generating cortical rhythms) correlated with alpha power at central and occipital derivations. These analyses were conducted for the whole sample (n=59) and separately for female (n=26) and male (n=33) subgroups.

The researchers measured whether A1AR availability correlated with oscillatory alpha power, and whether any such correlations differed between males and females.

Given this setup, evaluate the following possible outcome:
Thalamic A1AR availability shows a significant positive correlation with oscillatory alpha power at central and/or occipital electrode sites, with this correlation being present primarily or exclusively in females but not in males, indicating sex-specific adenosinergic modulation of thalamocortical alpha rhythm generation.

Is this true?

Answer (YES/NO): NO